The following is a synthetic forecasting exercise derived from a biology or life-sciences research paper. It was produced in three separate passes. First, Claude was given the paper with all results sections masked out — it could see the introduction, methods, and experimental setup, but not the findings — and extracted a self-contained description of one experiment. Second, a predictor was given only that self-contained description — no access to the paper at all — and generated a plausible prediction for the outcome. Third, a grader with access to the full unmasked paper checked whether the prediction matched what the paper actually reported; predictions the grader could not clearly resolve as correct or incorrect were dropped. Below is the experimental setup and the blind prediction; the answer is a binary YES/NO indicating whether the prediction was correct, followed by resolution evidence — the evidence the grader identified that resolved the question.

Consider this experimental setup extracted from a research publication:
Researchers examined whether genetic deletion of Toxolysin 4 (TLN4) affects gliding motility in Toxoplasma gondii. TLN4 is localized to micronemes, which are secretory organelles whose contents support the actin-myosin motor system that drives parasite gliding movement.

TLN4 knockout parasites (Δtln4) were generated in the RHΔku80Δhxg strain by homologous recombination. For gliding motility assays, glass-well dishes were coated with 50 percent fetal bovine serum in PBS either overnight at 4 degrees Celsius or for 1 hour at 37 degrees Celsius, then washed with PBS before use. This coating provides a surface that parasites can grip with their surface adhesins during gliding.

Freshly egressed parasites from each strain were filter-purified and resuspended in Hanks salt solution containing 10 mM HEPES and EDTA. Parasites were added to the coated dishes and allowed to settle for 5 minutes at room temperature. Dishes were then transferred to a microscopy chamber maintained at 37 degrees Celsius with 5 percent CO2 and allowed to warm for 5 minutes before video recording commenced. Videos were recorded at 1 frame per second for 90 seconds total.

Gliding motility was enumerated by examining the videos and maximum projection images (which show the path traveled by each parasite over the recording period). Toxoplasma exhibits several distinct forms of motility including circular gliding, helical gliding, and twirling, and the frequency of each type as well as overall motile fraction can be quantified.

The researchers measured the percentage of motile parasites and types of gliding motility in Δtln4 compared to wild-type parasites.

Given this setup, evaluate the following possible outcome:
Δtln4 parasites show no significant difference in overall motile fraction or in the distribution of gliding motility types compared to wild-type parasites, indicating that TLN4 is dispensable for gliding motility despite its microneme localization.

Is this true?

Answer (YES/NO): YES